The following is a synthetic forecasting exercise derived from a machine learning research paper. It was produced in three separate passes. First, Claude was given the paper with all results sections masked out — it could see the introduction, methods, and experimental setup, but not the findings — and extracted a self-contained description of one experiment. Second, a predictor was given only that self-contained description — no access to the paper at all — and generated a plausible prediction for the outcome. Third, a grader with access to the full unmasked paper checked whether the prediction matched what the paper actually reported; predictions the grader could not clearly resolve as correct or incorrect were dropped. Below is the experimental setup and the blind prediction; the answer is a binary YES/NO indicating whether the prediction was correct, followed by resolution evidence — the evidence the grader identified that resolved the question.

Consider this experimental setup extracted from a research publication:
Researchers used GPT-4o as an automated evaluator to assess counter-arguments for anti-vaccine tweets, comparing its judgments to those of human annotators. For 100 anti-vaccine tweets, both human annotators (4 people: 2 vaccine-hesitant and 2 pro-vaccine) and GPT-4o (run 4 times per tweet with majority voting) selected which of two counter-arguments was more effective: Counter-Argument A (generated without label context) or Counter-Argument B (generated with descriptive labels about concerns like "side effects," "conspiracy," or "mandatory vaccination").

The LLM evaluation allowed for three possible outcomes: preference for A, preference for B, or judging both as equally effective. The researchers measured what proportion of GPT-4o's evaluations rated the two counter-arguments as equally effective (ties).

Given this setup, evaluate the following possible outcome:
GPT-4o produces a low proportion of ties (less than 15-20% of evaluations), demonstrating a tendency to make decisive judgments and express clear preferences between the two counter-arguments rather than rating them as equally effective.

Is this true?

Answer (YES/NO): NO